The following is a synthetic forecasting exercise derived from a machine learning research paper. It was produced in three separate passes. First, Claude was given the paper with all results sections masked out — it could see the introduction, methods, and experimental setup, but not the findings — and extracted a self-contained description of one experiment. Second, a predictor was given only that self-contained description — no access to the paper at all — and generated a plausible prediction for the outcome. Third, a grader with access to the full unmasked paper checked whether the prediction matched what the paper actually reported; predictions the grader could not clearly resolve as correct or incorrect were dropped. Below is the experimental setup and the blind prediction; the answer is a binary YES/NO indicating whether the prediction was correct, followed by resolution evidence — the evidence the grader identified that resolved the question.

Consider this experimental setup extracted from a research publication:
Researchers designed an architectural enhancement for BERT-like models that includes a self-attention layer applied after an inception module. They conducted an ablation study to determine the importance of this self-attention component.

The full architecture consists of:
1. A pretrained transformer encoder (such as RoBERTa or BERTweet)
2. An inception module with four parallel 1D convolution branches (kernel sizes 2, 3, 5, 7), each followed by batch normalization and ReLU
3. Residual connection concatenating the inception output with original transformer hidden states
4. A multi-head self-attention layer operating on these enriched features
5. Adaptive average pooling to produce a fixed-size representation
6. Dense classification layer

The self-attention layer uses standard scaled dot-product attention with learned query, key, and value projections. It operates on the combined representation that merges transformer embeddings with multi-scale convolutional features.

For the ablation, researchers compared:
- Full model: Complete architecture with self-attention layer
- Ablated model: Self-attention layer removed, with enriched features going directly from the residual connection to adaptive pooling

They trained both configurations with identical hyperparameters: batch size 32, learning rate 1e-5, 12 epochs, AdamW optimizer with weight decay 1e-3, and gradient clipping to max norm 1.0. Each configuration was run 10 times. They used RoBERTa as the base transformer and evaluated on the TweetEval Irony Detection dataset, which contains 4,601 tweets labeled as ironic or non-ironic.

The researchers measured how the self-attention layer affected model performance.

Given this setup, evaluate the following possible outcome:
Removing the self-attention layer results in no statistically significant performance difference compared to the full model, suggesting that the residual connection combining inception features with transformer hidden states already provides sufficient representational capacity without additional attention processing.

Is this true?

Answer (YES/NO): NO